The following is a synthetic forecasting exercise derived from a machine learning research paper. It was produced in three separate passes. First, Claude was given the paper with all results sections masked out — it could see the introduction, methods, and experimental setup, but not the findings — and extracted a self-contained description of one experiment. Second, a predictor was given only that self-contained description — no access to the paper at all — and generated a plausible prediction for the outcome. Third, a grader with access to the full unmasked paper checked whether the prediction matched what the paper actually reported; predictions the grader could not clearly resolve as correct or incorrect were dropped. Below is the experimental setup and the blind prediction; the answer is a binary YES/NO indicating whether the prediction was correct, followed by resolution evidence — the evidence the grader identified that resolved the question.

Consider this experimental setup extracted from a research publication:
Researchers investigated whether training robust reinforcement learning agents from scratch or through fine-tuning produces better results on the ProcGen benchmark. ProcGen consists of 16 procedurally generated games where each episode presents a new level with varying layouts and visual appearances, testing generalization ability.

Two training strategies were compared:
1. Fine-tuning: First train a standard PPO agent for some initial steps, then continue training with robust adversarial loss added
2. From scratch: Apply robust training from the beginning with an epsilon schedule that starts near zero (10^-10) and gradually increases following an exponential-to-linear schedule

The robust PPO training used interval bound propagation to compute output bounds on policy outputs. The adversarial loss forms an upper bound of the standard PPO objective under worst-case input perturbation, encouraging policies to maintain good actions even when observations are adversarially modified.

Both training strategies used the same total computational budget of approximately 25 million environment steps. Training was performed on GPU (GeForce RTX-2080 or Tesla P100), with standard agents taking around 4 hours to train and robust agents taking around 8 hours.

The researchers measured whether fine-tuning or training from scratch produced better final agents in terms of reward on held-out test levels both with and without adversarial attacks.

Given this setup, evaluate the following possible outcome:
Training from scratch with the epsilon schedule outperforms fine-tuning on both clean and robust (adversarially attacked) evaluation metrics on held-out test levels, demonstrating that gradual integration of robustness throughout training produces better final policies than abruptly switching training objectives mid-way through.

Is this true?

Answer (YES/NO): NO